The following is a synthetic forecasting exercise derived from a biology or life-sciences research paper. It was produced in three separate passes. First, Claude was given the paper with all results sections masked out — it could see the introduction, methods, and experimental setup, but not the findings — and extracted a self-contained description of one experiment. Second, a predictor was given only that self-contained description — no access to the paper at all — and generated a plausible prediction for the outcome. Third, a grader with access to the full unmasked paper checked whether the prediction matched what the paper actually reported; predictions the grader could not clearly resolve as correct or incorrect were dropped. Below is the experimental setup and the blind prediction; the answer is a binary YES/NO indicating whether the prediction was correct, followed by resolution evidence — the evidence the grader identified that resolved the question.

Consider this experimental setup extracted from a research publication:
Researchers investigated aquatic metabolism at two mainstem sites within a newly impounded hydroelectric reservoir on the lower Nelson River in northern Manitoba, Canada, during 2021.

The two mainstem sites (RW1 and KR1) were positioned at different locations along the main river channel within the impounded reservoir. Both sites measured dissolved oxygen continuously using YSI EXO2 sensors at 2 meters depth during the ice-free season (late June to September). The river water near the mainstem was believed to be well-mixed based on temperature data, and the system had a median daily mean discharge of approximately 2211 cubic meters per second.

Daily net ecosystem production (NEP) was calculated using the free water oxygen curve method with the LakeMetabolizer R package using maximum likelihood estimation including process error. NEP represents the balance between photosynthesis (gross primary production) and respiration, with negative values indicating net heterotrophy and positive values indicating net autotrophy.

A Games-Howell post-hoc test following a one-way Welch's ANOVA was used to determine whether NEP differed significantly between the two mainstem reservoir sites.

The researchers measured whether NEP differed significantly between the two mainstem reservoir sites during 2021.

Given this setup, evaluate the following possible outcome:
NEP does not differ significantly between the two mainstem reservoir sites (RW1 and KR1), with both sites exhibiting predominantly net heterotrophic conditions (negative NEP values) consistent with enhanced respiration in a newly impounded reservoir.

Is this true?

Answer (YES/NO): NO